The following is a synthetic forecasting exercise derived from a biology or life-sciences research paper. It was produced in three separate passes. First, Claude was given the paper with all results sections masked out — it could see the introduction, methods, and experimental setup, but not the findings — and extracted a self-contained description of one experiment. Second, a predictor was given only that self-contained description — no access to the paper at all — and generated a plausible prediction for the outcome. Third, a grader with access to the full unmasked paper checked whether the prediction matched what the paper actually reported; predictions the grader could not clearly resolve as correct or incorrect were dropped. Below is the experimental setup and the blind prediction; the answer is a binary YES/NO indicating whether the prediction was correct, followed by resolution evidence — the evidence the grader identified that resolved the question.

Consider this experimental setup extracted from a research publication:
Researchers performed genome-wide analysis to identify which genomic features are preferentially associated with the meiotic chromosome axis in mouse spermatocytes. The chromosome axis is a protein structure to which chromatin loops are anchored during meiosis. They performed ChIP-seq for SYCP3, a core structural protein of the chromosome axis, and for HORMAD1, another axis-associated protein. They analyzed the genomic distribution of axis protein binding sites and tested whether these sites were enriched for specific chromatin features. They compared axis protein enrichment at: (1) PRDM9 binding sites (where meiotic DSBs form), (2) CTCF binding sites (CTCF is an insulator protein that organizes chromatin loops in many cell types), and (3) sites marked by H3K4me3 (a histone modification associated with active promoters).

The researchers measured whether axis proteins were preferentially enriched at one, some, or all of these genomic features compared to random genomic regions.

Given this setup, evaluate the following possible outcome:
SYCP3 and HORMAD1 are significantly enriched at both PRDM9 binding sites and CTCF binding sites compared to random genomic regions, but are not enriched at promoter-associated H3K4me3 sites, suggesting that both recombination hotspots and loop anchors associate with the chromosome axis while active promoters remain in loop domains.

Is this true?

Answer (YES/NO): NO